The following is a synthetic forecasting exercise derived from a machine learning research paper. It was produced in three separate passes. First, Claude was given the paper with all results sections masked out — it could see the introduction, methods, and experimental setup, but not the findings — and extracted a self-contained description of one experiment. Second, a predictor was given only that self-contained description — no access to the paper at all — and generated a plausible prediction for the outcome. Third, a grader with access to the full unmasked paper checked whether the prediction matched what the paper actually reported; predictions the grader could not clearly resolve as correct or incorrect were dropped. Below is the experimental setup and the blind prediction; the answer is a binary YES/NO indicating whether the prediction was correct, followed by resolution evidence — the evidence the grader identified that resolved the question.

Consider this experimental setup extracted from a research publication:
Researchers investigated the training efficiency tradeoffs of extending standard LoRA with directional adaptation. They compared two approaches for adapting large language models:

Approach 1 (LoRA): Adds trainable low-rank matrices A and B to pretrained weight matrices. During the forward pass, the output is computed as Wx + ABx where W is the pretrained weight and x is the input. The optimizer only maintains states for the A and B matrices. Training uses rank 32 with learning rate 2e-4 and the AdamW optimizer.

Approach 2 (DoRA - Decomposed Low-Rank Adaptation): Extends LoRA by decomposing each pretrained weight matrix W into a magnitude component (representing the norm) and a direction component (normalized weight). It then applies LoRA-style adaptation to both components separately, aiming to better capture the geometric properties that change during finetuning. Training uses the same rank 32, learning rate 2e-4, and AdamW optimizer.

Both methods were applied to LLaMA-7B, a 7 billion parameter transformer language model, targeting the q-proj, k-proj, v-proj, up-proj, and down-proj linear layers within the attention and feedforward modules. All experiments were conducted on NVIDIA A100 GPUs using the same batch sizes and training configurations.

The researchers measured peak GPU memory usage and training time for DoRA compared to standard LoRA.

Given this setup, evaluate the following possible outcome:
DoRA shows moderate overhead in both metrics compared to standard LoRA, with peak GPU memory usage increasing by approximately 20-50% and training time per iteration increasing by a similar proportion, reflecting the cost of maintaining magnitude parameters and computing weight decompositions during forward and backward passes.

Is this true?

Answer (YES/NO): YES